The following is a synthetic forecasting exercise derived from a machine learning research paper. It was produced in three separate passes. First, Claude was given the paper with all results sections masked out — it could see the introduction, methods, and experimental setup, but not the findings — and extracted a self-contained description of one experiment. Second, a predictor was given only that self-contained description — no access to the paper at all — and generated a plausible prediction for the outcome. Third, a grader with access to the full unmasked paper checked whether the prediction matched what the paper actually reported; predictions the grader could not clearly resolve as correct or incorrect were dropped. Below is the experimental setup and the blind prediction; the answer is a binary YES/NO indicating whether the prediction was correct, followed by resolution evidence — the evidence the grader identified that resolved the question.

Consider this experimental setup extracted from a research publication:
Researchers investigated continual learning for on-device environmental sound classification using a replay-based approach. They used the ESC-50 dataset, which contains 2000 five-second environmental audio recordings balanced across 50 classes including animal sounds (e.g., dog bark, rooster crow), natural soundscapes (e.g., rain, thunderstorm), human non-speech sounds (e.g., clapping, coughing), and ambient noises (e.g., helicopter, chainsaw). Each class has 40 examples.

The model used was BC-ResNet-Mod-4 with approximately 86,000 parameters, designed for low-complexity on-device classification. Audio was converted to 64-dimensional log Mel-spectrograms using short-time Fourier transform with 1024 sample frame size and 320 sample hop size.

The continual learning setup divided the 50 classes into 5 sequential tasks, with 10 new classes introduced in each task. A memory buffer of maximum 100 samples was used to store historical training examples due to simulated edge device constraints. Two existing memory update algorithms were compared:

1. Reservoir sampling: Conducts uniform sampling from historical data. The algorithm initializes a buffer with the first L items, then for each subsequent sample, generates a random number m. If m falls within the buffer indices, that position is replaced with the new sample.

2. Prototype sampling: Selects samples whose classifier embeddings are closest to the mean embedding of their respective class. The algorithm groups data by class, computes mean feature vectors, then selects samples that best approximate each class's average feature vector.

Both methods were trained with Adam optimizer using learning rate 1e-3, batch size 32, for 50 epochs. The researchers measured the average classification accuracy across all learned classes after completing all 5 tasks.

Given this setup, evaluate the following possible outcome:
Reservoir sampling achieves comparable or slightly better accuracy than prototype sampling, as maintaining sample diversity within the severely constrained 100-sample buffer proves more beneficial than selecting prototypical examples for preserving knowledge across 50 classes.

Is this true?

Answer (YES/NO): NO